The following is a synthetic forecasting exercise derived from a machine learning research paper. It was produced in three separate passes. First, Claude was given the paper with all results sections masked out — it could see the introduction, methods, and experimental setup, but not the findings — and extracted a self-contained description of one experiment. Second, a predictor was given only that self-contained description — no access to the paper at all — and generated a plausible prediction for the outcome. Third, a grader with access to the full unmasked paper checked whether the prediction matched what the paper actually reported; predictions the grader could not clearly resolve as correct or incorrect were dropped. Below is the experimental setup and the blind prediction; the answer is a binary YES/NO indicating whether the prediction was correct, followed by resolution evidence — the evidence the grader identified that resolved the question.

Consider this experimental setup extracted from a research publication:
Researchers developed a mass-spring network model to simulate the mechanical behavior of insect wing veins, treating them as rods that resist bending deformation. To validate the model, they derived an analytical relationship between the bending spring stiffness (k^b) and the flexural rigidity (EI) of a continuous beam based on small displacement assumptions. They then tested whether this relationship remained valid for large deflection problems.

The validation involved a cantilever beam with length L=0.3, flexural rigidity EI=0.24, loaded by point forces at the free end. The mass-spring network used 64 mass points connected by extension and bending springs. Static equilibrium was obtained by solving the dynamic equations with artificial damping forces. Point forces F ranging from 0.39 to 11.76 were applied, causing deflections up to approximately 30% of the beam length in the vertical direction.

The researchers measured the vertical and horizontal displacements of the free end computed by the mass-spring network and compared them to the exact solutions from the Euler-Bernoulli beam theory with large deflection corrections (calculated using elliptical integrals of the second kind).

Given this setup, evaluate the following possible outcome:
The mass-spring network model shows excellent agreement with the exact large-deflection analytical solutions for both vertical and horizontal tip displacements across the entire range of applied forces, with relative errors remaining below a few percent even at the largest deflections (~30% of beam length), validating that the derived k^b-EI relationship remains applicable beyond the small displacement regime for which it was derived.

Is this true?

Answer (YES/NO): YES